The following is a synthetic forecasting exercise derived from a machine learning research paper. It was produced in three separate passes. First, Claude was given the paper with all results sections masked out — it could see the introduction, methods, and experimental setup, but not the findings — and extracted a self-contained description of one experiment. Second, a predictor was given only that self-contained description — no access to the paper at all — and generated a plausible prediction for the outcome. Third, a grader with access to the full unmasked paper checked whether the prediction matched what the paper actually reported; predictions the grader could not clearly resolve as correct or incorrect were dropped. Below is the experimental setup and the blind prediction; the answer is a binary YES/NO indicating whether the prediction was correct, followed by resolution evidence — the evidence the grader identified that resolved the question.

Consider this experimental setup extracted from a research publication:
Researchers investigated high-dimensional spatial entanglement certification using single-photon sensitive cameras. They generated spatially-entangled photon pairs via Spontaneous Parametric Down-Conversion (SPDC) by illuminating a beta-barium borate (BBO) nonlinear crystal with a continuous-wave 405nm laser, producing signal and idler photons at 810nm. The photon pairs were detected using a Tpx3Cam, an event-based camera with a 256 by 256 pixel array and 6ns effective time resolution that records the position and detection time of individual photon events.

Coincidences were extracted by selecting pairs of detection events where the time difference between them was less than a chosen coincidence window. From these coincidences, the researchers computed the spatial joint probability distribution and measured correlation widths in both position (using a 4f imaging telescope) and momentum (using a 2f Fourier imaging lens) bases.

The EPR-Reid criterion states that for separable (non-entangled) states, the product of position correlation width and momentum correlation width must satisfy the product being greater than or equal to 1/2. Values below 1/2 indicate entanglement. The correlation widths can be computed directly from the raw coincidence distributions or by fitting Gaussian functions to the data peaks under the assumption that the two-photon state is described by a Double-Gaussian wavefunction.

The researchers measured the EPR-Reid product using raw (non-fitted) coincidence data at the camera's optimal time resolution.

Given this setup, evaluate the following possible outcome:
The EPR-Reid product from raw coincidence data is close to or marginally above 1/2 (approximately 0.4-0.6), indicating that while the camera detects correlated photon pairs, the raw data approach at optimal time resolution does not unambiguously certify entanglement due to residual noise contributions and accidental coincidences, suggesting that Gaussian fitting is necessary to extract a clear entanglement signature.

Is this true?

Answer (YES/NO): NO